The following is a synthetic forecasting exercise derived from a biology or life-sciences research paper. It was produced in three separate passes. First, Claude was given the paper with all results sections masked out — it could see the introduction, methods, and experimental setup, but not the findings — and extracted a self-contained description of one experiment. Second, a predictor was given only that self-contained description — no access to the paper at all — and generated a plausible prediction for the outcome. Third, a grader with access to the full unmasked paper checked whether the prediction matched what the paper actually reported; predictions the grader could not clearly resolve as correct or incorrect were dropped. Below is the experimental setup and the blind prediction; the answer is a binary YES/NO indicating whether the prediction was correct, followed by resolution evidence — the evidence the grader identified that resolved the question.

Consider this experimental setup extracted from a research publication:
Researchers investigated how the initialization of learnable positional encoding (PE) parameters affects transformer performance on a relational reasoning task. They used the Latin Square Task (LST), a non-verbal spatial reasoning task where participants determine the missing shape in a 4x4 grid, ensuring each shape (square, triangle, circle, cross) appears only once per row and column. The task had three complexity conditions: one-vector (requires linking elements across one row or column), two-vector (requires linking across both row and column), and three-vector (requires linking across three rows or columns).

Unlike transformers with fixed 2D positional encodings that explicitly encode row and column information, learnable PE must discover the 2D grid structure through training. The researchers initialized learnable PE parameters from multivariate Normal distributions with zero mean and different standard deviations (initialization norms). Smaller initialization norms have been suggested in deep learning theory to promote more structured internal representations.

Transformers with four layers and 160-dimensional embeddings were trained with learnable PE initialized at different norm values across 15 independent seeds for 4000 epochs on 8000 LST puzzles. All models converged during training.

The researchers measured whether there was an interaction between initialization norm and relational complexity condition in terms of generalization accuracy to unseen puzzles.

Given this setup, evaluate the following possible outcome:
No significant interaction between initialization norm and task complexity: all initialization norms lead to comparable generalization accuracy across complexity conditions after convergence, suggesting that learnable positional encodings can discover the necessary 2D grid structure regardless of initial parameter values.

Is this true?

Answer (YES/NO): NO